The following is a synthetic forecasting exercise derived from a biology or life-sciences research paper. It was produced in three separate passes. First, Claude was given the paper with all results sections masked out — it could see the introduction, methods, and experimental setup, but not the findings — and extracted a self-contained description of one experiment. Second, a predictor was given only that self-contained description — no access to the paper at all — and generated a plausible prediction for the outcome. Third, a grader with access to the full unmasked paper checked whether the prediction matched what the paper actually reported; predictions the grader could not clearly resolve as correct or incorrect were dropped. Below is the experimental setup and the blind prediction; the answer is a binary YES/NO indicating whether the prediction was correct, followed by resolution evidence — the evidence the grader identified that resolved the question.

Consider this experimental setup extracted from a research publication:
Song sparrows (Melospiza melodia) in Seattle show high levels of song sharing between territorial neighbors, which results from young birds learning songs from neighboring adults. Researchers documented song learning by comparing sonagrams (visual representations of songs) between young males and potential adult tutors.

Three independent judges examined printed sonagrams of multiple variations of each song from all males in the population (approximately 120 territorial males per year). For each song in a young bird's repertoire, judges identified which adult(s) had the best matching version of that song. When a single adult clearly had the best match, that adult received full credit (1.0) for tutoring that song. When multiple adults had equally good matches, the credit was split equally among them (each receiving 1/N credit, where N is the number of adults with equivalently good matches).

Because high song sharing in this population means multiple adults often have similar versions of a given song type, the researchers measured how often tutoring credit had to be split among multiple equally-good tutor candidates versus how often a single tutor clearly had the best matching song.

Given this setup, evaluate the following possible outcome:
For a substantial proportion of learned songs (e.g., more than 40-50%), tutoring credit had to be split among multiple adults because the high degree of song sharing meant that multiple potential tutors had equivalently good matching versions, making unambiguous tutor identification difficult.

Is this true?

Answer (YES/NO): YES